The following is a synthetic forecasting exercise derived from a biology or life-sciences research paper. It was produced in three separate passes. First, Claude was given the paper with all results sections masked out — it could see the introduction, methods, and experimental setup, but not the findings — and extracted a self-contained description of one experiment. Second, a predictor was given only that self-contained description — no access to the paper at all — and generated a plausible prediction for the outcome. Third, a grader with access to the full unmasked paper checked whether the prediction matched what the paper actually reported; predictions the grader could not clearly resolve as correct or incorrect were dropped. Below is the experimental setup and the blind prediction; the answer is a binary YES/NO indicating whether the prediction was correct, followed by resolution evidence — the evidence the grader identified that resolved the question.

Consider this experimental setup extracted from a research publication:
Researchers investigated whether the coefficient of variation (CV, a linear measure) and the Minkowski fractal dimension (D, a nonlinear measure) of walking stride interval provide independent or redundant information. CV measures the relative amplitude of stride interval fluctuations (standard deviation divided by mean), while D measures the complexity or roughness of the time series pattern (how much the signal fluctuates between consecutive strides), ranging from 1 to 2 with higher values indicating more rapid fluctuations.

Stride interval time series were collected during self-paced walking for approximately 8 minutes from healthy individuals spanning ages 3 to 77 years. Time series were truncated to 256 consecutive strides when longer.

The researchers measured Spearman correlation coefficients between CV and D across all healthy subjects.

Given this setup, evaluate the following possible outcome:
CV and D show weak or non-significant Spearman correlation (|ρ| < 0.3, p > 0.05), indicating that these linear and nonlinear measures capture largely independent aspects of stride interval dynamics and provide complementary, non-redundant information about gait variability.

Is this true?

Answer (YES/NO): NO